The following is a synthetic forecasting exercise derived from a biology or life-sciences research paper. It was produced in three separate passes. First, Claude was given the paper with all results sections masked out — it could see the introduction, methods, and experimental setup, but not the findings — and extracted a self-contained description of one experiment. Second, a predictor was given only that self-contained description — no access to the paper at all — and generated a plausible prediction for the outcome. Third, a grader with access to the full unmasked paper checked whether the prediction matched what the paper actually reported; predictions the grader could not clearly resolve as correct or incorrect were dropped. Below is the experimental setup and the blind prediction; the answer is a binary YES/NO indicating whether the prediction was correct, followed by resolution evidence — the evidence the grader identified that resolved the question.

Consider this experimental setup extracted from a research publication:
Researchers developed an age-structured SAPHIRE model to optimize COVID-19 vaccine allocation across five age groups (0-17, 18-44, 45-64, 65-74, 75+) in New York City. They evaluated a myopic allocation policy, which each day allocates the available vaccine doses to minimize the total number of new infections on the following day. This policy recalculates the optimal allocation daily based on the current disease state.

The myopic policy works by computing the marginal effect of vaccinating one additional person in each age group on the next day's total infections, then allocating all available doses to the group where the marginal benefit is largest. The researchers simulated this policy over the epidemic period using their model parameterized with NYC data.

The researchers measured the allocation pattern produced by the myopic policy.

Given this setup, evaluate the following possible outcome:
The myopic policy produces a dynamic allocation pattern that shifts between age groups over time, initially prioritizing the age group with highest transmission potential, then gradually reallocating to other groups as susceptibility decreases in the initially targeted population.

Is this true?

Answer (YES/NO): NO